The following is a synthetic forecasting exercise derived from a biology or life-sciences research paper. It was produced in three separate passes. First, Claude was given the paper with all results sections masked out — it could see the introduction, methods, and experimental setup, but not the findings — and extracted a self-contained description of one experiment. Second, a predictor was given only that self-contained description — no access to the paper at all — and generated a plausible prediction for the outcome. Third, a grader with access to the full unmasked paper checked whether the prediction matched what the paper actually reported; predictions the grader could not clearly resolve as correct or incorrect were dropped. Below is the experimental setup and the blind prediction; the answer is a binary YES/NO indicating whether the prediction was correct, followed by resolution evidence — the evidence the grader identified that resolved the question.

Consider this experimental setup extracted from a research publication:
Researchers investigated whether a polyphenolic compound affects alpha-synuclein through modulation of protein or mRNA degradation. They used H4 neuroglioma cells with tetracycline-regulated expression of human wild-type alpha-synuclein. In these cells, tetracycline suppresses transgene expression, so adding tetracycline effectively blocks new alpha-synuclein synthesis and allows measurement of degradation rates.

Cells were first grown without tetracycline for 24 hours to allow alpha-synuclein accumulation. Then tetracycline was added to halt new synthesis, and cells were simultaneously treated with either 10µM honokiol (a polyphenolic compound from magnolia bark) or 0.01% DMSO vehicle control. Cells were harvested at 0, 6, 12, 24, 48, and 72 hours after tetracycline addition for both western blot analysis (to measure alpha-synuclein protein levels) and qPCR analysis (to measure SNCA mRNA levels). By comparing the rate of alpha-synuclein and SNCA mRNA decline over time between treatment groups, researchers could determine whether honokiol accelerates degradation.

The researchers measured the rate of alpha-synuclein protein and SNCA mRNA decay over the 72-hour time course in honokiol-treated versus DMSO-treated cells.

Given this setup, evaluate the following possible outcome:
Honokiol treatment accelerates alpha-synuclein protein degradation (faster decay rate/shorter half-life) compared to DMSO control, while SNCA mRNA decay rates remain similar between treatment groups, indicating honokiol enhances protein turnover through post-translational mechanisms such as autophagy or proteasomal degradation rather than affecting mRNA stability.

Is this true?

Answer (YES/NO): NO